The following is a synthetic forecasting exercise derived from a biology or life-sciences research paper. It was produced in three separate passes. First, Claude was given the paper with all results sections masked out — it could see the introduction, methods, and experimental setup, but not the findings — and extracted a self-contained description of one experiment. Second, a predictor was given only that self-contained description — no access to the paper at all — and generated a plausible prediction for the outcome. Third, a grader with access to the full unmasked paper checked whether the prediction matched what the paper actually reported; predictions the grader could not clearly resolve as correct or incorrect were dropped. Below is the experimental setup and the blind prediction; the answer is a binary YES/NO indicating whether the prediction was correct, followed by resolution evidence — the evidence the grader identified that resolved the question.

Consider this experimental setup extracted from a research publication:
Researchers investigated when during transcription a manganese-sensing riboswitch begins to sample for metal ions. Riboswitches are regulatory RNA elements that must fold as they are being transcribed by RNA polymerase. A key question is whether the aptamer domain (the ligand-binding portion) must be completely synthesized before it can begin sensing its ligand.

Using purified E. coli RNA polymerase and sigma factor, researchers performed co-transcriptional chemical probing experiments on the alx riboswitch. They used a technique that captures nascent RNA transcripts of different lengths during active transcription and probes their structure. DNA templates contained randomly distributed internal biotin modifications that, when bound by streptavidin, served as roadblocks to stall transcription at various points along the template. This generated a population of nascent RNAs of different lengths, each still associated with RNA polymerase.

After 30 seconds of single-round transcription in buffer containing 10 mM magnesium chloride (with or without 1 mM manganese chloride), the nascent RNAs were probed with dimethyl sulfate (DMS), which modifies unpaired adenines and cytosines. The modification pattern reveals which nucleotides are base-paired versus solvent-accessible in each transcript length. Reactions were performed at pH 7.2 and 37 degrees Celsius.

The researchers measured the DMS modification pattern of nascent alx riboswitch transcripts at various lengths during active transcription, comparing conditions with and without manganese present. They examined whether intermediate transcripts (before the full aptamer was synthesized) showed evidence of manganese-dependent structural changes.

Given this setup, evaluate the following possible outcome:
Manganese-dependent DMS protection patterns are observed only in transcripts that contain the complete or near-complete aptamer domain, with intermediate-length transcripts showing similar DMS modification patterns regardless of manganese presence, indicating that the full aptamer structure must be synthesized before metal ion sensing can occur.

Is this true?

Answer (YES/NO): NO